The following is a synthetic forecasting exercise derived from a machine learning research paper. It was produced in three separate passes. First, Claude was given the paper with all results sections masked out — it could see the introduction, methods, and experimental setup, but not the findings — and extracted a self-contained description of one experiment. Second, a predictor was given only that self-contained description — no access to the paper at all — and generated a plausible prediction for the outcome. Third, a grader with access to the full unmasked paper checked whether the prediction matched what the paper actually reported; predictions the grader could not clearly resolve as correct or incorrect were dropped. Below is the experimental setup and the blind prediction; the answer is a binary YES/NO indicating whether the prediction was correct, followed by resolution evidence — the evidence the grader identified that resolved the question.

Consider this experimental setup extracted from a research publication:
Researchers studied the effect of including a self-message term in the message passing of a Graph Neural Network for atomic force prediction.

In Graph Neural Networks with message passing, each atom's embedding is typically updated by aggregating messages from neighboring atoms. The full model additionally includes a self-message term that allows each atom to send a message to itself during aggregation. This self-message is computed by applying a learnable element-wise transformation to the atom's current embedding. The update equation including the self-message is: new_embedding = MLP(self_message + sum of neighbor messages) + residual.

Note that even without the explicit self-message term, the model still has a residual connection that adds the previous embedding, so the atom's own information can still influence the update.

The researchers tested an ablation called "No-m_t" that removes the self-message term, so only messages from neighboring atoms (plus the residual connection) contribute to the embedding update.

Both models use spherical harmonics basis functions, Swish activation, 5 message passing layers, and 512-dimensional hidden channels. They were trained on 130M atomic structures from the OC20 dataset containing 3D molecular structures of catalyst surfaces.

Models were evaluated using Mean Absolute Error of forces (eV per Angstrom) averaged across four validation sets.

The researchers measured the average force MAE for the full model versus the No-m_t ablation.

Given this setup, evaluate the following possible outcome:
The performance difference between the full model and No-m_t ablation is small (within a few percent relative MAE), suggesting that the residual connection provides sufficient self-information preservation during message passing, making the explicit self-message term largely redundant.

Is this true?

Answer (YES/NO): YES